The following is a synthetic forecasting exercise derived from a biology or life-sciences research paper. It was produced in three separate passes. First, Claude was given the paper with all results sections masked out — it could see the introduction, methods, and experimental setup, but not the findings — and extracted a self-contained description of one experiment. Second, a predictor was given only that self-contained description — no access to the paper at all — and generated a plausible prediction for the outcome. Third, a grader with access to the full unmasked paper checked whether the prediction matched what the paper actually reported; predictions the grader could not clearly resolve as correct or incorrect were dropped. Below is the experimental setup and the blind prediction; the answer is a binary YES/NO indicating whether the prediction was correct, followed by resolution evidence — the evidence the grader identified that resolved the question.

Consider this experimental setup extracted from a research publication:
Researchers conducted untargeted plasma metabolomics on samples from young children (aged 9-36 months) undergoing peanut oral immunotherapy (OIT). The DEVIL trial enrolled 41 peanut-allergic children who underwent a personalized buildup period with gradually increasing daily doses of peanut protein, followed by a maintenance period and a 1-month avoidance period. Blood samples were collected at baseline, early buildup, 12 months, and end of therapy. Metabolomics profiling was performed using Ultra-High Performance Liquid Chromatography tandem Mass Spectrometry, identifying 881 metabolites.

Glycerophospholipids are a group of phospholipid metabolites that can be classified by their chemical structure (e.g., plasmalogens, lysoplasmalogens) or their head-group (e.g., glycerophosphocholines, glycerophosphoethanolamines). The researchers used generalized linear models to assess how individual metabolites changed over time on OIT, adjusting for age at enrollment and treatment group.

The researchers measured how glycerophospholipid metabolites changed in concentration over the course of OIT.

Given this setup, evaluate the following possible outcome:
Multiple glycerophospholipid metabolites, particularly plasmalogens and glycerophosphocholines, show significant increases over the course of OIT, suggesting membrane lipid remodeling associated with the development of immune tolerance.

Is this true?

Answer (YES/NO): NO